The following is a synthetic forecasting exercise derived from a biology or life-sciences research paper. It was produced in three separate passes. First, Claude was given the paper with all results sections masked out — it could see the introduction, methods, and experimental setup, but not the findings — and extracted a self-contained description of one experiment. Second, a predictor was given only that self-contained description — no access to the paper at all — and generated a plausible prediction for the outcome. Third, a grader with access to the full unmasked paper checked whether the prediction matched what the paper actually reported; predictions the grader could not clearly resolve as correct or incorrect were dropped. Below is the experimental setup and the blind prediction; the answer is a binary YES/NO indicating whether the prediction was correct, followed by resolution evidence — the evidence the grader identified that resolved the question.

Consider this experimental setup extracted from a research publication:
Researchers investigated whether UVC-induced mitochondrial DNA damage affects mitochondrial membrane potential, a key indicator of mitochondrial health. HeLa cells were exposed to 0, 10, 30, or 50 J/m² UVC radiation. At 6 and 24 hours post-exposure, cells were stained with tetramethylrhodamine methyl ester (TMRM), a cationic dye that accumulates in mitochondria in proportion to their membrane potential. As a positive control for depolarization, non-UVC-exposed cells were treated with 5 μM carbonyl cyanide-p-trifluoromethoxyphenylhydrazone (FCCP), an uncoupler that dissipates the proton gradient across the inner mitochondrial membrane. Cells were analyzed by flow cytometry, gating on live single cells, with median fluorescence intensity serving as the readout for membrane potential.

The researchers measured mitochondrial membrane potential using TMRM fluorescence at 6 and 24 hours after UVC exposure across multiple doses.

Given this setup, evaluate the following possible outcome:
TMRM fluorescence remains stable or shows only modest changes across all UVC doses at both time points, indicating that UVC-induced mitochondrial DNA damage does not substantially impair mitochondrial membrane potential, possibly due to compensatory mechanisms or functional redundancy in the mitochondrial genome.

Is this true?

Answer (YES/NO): YES